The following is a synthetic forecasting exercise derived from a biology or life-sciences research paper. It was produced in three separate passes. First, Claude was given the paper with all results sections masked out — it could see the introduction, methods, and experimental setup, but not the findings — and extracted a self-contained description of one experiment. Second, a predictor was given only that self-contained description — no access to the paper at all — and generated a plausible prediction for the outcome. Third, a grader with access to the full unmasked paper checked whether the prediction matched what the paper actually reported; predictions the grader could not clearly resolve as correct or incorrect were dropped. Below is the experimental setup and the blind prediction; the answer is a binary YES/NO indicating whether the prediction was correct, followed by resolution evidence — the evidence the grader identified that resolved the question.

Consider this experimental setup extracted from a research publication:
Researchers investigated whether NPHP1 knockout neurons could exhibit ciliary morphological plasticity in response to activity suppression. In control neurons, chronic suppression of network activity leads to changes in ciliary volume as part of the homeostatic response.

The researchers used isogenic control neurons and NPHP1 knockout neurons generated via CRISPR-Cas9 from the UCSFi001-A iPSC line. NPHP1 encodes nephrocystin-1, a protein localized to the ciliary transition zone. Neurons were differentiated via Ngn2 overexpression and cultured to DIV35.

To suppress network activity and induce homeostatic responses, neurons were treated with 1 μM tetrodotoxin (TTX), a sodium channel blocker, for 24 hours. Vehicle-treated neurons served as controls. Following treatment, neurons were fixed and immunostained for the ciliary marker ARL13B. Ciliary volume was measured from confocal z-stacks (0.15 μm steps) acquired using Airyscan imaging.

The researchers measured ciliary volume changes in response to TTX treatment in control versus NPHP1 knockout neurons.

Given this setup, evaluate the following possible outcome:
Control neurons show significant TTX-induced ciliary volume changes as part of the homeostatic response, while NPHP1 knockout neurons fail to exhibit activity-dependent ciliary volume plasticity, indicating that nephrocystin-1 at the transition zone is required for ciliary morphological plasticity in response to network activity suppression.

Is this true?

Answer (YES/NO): NO